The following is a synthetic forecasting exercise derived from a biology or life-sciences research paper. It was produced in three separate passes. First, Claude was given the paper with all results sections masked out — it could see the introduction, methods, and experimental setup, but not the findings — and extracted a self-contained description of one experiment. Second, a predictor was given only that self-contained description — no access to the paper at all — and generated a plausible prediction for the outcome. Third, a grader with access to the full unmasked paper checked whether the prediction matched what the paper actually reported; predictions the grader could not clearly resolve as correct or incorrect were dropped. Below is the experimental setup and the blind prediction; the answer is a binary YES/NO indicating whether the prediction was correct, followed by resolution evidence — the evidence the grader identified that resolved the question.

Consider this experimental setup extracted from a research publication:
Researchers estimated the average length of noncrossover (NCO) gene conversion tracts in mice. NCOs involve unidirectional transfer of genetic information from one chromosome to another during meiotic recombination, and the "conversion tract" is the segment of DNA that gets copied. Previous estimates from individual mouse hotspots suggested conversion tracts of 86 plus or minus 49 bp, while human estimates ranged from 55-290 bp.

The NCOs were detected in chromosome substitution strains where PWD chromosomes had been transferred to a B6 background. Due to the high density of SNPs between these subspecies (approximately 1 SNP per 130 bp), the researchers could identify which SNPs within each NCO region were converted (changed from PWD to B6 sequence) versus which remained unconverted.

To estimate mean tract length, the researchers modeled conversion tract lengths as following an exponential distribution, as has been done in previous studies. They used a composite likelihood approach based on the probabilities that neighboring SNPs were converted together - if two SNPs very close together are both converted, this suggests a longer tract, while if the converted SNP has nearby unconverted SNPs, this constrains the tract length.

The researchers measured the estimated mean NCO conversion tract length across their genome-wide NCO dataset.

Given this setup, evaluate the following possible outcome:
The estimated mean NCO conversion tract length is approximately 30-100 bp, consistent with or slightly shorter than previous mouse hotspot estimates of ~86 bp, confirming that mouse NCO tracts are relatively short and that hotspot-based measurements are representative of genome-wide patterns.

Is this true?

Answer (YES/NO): NO